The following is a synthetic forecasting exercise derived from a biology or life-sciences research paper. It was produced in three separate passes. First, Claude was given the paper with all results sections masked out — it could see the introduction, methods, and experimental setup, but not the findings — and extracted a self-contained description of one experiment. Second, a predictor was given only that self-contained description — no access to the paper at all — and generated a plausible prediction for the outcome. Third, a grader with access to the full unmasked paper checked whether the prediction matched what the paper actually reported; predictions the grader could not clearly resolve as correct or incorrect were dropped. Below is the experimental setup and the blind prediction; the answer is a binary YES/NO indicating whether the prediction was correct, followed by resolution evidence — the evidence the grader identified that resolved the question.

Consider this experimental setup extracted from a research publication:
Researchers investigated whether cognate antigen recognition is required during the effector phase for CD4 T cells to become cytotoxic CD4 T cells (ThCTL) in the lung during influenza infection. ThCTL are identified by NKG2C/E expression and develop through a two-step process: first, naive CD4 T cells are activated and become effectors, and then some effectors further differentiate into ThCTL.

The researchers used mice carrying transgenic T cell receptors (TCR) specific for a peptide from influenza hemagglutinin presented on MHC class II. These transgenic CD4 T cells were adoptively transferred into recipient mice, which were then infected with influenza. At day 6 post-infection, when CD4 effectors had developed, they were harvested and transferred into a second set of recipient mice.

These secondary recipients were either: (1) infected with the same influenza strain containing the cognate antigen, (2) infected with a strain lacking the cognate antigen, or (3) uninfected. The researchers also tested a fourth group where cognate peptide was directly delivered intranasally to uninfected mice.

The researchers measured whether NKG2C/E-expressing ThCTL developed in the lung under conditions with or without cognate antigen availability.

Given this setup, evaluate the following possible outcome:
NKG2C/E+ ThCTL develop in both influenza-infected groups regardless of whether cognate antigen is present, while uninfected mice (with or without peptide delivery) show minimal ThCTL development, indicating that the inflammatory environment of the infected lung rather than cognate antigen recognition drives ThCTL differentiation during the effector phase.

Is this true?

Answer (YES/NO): NO